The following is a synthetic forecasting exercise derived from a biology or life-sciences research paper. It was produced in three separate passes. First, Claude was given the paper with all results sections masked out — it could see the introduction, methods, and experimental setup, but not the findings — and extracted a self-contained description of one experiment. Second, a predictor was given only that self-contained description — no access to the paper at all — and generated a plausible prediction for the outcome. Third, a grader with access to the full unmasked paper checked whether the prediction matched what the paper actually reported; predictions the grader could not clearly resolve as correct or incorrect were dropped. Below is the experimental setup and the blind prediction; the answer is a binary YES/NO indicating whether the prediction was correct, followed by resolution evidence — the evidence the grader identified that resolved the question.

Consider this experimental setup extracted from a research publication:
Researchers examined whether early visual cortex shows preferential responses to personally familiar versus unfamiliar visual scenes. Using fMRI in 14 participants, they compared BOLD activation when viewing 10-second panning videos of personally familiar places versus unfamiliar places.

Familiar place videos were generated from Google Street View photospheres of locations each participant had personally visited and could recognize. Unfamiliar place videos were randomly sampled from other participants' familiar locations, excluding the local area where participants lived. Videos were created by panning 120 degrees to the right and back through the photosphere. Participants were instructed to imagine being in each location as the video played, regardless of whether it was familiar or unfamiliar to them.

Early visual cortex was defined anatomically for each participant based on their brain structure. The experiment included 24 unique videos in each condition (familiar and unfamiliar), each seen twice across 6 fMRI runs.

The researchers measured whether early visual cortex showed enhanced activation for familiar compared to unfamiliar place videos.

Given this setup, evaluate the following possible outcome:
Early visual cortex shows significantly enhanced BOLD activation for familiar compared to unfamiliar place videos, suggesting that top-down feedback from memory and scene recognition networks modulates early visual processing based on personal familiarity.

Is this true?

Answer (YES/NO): NO